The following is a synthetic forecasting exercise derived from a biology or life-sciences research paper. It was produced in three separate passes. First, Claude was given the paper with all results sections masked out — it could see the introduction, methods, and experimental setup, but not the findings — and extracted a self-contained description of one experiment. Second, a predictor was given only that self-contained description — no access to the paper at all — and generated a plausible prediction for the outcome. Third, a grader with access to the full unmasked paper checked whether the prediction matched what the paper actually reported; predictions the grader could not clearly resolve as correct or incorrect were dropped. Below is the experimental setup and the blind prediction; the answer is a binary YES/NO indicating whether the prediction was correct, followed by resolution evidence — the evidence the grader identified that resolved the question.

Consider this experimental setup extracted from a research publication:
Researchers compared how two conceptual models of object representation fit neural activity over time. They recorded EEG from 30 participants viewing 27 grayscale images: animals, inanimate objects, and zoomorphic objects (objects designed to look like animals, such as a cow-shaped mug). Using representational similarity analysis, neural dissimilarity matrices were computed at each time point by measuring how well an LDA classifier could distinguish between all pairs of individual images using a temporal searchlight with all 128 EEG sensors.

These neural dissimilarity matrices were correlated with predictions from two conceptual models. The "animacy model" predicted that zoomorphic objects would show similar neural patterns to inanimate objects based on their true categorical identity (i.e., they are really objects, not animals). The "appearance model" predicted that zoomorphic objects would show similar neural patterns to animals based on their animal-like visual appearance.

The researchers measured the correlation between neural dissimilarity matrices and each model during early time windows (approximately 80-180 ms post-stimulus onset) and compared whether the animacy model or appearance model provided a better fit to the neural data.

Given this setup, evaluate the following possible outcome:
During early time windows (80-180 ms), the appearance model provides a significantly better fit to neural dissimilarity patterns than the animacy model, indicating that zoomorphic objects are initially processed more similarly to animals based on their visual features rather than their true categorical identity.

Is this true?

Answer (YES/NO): YES